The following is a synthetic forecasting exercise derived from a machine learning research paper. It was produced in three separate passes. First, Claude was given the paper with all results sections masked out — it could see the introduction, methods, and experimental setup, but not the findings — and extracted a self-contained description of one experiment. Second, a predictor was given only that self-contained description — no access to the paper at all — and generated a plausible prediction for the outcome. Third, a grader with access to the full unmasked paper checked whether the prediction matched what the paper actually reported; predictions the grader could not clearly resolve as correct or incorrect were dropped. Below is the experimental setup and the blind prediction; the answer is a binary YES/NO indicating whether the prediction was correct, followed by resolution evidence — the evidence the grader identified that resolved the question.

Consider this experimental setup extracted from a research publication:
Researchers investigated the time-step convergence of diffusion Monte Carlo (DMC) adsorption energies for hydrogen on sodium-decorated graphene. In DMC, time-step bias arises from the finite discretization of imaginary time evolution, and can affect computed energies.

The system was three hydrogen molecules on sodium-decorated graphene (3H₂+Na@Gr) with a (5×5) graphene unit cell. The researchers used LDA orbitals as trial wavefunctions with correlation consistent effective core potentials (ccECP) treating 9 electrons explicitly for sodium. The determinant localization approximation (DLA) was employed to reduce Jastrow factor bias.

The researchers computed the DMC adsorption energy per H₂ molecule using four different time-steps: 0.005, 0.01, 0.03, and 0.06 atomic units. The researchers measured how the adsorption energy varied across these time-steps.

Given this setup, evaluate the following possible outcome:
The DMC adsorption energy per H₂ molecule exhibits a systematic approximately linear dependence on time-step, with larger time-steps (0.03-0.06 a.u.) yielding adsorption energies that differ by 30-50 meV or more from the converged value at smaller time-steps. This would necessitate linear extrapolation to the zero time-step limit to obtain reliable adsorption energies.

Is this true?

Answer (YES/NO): NO